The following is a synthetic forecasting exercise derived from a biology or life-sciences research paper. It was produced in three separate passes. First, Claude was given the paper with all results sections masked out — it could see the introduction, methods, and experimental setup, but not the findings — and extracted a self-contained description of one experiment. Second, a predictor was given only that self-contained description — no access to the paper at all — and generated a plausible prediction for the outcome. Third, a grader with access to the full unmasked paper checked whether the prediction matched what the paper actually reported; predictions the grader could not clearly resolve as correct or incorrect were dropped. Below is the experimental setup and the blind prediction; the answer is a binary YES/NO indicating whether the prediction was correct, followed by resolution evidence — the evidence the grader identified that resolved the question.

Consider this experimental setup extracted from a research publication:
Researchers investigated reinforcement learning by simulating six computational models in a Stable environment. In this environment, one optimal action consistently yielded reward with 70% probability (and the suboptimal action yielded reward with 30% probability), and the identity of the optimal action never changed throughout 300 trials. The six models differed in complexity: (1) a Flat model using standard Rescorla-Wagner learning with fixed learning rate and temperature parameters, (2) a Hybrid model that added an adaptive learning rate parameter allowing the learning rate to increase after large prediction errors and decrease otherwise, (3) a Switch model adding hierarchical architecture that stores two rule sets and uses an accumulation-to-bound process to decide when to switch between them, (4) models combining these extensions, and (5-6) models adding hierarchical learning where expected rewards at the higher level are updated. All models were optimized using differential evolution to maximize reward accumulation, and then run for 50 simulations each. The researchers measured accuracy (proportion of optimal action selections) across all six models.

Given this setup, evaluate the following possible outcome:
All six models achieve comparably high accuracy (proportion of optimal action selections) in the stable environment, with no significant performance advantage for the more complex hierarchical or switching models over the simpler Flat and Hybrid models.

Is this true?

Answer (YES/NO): NO